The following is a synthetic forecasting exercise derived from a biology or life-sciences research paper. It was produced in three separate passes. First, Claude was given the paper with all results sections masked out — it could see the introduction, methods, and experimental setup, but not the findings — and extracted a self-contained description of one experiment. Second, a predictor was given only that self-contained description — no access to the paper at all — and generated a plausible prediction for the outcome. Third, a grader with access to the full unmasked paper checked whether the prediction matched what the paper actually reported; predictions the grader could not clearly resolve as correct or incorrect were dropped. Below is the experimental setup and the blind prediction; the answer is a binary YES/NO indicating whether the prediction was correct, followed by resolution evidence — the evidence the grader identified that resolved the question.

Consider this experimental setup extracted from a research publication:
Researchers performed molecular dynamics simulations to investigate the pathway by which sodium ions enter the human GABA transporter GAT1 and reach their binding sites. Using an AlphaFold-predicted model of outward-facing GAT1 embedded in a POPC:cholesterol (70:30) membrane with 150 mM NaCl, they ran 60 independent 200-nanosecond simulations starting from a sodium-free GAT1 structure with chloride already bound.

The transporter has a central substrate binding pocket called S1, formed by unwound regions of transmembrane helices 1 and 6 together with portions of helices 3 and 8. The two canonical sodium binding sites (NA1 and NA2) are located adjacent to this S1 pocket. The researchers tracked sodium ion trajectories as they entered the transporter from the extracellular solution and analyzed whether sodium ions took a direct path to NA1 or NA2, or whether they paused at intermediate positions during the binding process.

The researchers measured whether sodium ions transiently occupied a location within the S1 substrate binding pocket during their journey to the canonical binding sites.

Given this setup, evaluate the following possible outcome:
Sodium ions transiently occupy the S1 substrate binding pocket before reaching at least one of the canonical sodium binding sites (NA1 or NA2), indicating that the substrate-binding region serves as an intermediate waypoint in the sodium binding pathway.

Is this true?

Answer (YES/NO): YES